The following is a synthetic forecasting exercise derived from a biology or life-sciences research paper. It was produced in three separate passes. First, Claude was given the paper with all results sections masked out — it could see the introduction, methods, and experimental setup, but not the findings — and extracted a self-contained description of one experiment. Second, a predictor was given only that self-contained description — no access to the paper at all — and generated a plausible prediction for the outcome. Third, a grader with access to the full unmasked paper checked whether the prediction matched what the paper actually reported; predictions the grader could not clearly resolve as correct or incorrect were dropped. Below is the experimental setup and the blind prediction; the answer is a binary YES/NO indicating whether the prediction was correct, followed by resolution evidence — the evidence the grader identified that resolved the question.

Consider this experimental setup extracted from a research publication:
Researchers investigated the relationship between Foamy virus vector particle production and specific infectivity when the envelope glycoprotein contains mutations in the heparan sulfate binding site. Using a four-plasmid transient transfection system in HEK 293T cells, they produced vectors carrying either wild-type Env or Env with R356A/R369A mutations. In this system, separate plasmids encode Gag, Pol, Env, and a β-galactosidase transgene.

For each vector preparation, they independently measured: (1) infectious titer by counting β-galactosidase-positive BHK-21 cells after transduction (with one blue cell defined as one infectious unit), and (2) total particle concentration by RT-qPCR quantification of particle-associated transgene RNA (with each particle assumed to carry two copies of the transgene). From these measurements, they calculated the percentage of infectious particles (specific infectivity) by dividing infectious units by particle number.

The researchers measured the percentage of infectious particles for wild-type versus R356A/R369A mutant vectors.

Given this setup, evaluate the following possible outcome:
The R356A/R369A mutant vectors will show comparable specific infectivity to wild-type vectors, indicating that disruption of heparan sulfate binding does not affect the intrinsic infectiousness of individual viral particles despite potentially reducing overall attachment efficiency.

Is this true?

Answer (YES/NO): NO